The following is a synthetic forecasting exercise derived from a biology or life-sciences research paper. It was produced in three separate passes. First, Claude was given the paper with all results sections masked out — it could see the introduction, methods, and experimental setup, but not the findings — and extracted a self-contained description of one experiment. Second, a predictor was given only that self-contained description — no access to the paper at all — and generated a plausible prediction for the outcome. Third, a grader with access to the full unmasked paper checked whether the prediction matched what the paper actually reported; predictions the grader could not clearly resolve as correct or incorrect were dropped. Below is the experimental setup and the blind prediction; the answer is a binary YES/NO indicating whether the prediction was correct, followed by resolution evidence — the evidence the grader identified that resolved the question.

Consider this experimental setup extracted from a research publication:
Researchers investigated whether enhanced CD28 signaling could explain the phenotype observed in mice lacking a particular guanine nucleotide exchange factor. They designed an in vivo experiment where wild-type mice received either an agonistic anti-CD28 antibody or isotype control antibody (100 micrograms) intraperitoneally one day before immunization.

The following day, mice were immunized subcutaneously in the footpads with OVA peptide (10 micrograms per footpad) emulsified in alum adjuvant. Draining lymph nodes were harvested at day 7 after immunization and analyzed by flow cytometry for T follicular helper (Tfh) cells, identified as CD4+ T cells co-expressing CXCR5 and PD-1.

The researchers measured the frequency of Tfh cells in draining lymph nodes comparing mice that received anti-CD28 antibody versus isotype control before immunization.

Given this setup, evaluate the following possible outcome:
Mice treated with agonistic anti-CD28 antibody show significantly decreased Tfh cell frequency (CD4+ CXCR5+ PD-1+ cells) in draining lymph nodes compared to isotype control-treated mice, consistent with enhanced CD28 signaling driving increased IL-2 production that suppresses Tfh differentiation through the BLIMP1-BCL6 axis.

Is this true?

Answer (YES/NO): NO